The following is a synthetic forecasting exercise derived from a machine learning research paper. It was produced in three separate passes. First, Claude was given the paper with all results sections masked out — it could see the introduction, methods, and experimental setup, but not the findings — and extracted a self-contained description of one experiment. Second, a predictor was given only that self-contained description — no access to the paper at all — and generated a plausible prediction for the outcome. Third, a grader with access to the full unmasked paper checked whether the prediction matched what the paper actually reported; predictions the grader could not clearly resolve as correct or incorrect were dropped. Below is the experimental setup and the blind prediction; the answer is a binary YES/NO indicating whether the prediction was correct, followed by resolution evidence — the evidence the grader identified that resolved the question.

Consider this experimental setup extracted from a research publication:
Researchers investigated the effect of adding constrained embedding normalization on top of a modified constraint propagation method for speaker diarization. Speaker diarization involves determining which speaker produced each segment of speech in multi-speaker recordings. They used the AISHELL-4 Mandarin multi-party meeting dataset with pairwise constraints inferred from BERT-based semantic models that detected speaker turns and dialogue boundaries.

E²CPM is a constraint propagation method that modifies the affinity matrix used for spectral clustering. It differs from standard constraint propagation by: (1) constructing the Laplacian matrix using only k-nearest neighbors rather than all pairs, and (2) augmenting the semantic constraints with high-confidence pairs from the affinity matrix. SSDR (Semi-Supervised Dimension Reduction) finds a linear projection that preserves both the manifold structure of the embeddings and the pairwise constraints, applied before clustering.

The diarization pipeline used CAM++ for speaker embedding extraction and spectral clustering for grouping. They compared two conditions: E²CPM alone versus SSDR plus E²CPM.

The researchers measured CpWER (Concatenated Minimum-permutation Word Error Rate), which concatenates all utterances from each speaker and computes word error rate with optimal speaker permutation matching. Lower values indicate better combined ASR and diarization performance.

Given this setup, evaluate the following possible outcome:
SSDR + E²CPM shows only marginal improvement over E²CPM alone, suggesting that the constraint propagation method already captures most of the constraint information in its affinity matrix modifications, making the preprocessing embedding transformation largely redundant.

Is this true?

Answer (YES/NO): NO